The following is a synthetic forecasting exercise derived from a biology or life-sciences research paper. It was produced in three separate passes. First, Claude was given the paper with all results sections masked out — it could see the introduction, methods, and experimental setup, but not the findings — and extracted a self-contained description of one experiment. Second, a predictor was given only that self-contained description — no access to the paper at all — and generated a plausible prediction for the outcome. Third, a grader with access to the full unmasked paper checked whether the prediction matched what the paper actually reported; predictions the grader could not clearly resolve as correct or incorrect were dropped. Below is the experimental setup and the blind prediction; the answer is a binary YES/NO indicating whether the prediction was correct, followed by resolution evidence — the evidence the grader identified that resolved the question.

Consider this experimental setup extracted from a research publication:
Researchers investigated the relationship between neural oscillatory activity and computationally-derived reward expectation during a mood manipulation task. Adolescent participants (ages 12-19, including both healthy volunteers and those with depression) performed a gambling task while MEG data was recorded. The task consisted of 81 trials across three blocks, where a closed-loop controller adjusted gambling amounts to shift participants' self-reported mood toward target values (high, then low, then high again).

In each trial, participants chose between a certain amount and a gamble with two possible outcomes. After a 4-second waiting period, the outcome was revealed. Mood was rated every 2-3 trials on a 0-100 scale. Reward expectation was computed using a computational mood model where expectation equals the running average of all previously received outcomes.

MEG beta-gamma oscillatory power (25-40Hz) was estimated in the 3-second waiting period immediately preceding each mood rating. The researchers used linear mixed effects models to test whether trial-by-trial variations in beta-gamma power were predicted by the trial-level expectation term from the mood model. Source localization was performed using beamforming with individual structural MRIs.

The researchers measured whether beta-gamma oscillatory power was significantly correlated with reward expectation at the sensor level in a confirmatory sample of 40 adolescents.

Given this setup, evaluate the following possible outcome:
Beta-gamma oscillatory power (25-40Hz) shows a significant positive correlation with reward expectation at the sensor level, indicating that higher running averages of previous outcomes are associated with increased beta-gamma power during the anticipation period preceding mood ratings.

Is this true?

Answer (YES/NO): YES